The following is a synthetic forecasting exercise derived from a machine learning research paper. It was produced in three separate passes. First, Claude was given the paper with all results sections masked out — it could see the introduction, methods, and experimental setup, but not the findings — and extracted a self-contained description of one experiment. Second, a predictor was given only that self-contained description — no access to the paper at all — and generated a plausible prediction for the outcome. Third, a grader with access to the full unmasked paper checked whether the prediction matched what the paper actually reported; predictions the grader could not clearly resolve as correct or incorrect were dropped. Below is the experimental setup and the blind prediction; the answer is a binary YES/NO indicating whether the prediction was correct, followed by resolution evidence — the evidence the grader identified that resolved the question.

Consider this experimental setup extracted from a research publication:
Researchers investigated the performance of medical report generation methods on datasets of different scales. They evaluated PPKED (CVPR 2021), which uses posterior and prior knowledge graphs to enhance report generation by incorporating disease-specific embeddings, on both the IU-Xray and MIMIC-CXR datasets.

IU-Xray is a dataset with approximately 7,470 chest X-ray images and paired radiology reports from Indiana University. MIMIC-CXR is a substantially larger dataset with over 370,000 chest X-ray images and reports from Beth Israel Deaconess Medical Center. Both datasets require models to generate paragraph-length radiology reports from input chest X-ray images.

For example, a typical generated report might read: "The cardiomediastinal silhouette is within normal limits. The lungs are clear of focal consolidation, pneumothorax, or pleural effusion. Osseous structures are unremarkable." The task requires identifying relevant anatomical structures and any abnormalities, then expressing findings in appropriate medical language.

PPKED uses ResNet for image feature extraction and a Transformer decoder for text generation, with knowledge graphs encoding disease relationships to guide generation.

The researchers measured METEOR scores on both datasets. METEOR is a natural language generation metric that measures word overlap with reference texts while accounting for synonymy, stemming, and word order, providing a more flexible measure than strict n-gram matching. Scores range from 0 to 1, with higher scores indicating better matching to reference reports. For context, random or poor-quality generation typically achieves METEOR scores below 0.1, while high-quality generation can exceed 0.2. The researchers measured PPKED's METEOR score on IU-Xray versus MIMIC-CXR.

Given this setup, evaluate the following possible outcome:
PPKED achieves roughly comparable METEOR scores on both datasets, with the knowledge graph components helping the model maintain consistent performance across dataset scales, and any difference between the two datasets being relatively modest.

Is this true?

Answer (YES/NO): NO